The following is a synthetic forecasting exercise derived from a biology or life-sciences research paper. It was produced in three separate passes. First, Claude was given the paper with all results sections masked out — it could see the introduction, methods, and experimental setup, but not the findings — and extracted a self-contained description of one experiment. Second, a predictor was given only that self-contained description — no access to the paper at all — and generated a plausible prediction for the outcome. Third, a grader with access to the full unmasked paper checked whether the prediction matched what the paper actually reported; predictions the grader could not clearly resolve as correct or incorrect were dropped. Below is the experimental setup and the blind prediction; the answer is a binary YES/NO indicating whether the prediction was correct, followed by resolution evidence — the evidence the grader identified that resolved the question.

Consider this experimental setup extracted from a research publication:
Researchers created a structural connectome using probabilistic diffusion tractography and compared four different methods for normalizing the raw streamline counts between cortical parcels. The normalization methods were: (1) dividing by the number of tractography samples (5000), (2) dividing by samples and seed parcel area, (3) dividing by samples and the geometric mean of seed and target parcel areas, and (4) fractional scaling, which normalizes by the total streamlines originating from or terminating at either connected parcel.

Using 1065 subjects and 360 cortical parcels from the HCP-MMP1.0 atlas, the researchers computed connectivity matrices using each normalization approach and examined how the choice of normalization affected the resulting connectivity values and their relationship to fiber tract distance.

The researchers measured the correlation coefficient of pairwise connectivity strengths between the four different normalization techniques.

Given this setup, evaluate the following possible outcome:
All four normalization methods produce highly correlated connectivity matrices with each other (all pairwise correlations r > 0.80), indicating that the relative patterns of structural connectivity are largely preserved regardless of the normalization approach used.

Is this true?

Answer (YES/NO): YES